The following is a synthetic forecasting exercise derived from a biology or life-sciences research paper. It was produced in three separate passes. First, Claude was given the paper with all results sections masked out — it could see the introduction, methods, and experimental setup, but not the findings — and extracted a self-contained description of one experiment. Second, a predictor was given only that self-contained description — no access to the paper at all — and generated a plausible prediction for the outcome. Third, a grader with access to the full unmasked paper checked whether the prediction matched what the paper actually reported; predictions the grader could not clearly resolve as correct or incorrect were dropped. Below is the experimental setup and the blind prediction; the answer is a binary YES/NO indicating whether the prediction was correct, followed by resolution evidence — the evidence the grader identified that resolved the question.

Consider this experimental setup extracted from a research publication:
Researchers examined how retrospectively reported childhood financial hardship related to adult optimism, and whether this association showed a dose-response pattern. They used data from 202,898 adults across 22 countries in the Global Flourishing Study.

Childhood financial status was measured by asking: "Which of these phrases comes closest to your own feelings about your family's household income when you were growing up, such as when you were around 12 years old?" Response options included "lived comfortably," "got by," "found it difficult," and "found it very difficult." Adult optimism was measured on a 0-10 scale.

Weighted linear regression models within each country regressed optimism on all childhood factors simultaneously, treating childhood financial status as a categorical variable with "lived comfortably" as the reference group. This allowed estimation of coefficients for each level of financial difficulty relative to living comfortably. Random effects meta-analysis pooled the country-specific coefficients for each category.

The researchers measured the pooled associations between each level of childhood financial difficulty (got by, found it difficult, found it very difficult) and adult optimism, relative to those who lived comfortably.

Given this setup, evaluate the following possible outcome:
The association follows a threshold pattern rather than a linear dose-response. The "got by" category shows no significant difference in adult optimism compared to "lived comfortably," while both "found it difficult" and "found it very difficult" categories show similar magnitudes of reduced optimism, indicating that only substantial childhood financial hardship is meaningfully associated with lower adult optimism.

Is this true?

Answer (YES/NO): NO